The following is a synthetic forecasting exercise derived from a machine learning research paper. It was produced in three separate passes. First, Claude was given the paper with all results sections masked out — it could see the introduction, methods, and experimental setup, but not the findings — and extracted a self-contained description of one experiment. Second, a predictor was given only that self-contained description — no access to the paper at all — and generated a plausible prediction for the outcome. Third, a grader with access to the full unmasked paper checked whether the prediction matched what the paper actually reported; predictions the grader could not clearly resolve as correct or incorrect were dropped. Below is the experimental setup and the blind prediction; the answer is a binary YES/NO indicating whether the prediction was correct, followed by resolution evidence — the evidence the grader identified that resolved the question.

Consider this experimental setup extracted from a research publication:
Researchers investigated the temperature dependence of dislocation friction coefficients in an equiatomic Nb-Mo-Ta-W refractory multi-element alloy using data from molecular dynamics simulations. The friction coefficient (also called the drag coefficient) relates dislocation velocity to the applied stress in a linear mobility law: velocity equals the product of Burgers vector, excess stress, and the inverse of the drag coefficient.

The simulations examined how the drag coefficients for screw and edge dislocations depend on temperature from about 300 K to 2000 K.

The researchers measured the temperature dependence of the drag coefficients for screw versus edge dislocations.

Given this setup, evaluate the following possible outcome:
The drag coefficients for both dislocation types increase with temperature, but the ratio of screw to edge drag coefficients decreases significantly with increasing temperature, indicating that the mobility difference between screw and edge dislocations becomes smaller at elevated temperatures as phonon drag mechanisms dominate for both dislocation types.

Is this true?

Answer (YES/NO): NO